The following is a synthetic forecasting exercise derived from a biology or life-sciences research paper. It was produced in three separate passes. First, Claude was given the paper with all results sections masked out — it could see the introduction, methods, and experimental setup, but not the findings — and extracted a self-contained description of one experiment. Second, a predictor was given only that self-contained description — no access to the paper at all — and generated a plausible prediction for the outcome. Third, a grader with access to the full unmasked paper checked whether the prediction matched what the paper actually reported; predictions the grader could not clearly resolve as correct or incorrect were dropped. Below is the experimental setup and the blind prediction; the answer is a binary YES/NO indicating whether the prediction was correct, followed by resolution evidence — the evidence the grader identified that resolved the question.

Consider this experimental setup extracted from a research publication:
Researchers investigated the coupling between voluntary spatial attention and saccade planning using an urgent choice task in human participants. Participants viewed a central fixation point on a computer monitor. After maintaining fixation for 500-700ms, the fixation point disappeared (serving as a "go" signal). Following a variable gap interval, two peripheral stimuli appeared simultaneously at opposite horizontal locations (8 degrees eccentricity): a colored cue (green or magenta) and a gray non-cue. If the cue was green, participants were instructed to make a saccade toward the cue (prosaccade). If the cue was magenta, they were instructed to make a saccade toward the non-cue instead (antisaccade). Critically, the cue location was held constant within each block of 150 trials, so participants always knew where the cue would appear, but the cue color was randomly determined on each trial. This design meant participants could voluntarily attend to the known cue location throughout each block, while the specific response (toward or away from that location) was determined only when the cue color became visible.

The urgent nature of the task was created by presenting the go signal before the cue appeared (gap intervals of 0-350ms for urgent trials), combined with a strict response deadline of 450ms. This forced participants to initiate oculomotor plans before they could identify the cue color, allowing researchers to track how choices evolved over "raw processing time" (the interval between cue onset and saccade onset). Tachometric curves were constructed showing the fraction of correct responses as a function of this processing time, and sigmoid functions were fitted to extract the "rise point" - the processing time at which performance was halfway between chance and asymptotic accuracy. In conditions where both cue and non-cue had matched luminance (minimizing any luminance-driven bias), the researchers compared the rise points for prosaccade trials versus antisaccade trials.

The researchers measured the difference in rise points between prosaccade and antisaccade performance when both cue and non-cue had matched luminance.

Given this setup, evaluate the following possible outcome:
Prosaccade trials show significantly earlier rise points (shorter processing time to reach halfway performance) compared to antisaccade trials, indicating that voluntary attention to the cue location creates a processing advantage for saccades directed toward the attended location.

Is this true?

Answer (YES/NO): YES